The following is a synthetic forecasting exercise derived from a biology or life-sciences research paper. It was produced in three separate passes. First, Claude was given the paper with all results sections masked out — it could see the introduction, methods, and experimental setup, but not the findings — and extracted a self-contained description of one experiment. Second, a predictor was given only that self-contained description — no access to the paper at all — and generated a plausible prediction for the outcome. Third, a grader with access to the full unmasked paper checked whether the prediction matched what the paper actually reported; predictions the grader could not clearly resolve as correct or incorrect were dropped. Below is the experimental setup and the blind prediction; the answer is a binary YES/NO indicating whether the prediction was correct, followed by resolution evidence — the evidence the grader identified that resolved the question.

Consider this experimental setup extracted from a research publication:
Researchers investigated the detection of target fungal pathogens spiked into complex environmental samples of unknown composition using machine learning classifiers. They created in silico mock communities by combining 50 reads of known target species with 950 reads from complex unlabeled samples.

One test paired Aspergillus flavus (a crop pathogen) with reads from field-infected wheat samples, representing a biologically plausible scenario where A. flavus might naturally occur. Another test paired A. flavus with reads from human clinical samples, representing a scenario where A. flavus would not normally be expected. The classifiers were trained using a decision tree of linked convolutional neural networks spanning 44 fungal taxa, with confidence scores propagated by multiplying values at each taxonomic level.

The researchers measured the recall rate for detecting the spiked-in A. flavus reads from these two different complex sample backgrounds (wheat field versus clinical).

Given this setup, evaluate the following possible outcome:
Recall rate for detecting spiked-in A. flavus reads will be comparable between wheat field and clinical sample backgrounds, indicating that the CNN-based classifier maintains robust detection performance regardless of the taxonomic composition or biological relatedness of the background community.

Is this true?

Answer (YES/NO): YES